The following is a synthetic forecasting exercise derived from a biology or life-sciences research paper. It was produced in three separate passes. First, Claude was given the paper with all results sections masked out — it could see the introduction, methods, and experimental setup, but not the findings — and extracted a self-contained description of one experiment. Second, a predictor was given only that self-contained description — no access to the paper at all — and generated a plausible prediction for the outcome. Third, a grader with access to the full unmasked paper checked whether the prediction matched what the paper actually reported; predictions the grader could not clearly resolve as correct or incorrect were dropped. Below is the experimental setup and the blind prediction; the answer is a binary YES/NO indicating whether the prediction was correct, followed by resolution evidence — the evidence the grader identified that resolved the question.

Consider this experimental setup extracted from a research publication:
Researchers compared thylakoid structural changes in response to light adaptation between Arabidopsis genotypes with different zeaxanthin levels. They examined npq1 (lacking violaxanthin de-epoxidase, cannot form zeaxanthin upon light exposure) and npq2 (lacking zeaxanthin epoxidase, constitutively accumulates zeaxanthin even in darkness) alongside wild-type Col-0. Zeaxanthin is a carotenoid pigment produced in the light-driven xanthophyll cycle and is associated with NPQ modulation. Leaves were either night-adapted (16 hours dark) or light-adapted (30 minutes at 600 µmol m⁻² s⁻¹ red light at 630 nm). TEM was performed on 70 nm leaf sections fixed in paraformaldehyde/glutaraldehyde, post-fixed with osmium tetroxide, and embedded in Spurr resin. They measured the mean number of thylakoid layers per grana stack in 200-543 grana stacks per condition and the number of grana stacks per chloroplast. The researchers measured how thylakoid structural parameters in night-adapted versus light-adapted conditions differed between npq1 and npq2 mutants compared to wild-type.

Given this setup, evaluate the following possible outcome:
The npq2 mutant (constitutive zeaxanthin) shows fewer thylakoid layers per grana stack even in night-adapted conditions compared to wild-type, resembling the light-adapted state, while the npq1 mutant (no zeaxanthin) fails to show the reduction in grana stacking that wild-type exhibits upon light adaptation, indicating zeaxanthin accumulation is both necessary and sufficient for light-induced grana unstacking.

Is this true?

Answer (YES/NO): NO